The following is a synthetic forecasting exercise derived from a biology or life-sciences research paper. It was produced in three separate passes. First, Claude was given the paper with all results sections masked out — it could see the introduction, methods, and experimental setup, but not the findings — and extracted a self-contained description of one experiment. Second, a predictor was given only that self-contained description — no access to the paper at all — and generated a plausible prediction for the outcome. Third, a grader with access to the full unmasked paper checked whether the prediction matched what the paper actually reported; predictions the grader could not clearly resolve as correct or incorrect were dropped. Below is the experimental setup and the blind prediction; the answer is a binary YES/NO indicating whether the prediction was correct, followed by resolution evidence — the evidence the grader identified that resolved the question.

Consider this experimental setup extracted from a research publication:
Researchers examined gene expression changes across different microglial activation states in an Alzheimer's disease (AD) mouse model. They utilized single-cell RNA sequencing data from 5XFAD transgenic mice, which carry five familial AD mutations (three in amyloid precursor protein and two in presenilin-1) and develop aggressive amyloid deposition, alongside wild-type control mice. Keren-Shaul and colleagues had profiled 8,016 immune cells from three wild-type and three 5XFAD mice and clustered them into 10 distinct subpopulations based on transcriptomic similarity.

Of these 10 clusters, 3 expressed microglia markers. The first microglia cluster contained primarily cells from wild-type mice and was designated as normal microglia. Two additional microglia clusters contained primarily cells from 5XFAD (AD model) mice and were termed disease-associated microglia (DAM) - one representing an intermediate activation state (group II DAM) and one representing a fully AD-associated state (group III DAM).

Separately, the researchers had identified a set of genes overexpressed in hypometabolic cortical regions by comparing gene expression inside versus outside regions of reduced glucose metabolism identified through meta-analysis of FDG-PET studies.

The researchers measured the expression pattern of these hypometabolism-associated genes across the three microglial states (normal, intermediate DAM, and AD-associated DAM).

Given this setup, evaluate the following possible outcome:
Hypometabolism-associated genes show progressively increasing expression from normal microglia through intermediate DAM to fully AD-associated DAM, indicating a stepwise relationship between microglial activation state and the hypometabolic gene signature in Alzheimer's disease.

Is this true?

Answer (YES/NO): YES